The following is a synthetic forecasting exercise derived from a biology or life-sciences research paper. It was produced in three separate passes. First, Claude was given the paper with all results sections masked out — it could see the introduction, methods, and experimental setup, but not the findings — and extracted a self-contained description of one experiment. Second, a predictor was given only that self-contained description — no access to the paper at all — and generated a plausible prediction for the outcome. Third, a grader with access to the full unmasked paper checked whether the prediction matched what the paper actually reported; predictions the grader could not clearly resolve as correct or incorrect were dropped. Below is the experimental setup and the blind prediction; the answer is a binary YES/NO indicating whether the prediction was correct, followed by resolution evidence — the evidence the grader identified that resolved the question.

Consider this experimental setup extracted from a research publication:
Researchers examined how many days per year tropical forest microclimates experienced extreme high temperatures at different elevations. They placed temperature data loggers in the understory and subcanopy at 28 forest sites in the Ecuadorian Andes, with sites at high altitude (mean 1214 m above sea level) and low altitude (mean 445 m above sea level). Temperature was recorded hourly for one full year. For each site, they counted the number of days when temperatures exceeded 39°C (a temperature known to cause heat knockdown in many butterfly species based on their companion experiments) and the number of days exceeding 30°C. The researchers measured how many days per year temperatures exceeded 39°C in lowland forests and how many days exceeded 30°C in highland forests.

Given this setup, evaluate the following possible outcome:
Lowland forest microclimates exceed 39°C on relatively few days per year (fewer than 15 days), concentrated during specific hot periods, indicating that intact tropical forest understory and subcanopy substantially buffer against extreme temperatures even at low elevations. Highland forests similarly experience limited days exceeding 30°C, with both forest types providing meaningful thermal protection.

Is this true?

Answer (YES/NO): NO